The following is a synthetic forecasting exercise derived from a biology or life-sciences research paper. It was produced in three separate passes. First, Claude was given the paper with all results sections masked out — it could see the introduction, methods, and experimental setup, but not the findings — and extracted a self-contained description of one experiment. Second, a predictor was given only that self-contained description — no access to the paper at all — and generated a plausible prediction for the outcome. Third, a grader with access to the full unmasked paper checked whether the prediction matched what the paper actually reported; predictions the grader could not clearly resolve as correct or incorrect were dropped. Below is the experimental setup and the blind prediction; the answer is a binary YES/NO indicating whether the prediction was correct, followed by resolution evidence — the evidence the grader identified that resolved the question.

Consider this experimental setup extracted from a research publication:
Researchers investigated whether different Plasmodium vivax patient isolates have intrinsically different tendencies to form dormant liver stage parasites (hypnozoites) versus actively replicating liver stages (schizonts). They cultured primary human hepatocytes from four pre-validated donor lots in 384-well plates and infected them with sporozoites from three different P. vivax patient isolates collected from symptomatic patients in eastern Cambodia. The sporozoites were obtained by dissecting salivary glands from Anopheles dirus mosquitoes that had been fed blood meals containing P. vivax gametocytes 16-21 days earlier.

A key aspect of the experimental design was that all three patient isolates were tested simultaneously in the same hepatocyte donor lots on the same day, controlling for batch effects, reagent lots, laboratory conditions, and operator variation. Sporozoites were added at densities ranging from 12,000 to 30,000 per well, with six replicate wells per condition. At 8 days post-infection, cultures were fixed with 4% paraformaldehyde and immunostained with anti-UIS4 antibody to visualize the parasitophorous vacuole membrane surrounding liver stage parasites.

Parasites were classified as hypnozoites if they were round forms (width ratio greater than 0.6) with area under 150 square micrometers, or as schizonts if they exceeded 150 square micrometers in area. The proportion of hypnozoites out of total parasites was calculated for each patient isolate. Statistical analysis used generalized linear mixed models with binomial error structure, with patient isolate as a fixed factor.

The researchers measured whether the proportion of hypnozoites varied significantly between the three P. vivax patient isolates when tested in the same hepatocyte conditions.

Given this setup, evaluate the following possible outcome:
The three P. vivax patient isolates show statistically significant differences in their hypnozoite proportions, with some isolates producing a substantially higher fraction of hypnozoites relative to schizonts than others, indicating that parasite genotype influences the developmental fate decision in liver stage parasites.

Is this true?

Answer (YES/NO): NO